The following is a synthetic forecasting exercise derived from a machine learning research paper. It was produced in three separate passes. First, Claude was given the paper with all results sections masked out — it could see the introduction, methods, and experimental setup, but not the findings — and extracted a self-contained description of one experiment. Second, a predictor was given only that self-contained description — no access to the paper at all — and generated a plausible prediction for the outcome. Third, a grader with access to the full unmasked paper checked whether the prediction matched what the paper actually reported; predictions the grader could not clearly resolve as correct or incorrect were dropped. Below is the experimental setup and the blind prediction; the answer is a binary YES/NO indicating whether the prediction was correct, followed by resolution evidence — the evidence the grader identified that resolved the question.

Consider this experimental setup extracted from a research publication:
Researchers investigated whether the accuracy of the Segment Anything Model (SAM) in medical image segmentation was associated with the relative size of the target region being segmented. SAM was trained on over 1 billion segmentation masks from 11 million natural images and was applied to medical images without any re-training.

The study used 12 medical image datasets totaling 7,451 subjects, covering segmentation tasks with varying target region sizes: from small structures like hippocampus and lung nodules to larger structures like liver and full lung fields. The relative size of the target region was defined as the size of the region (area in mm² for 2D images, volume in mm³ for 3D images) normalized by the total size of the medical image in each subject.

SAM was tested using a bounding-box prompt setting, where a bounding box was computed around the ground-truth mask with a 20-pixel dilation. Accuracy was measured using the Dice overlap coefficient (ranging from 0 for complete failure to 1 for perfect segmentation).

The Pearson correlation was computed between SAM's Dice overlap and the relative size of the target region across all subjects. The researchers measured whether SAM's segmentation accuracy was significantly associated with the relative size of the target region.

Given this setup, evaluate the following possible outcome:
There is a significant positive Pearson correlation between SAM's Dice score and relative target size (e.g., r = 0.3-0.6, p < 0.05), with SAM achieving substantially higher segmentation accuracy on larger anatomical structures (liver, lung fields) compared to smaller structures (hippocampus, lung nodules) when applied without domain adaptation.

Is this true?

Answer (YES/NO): YES